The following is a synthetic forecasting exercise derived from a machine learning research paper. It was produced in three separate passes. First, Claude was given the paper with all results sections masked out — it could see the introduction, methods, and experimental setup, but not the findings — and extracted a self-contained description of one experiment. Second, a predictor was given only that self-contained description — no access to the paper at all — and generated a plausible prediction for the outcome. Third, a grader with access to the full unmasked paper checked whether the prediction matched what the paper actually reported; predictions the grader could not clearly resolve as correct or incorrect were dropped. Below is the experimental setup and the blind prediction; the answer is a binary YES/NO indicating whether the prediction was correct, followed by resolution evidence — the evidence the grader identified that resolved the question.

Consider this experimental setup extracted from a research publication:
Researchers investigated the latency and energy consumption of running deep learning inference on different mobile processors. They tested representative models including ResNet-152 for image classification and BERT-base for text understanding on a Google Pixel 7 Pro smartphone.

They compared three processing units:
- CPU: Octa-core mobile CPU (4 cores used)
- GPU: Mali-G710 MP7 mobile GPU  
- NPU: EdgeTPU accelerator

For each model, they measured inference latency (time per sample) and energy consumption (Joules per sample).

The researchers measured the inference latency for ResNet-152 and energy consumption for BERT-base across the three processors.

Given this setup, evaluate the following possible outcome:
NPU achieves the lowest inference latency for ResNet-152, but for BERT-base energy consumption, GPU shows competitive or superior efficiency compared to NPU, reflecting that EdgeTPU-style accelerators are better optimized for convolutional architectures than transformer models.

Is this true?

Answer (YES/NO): NO